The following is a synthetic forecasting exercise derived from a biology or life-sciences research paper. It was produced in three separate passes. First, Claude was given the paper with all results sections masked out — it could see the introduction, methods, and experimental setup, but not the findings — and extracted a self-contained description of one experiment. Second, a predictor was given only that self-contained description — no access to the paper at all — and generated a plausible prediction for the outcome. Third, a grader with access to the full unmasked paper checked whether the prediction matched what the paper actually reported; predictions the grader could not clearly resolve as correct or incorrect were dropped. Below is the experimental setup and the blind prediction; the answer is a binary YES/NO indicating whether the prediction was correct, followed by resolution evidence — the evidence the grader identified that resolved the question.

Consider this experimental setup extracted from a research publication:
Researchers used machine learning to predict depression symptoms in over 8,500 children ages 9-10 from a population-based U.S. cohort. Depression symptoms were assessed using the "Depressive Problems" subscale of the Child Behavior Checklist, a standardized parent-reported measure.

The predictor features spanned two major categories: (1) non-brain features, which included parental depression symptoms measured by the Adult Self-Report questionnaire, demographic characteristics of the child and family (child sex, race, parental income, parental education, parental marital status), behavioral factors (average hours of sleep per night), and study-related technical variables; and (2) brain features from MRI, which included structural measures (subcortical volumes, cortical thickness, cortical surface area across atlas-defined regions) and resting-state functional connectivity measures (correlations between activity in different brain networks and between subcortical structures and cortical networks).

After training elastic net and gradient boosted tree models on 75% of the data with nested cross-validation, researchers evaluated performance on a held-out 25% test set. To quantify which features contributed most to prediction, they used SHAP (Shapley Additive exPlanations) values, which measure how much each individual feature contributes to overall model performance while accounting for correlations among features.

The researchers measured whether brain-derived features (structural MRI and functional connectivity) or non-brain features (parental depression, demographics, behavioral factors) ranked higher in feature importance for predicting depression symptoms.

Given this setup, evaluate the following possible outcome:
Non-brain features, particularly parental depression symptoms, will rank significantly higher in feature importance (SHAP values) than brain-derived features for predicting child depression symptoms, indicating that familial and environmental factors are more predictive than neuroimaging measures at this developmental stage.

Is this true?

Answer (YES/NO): YES